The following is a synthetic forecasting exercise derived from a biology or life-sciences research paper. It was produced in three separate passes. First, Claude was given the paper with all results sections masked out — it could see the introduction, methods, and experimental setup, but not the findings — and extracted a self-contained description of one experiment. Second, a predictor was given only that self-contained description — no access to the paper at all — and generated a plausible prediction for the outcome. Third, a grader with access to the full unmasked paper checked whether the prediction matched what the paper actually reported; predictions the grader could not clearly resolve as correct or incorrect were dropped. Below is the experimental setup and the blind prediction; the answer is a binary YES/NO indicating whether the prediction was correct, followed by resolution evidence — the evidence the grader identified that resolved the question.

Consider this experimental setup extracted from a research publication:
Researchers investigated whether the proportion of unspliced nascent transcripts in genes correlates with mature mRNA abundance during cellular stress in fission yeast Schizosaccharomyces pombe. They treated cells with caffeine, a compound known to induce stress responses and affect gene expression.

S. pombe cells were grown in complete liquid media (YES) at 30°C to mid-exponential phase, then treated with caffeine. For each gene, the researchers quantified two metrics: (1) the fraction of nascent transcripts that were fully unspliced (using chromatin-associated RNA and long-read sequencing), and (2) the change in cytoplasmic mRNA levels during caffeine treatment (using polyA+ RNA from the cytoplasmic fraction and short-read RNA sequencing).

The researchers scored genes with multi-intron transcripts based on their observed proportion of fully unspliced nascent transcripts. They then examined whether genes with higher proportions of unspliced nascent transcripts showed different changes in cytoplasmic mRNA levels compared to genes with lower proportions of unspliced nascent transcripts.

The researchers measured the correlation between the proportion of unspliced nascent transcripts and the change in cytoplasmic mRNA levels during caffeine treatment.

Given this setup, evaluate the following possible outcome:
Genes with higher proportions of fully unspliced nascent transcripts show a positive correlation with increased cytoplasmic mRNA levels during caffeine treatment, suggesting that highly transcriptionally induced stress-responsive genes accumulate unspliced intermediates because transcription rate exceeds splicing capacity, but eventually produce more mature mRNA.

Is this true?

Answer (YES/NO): NO